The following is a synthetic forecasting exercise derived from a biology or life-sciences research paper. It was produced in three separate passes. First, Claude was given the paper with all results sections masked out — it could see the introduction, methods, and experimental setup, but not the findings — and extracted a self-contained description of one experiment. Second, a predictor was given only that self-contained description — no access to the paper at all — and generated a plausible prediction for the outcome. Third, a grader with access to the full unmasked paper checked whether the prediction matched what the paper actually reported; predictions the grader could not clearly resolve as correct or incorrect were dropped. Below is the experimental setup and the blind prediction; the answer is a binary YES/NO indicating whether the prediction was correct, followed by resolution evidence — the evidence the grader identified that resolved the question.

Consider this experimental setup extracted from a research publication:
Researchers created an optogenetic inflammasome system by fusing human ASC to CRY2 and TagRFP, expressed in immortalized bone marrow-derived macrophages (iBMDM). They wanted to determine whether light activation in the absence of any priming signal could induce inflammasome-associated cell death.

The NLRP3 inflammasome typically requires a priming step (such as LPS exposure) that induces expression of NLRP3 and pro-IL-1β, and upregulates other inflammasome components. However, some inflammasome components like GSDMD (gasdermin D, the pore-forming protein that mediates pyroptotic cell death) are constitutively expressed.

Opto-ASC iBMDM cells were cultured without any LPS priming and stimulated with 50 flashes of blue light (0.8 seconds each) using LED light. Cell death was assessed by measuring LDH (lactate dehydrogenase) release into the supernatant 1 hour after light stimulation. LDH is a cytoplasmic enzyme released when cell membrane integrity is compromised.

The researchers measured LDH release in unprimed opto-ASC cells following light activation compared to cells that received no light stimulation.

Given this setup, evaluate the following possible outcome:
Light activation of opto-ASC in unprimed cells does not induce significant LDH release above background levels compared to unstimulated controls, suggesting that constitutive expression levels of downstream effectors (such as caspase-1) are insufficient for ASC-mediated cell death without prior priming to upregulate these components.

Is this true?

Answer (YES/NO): NO